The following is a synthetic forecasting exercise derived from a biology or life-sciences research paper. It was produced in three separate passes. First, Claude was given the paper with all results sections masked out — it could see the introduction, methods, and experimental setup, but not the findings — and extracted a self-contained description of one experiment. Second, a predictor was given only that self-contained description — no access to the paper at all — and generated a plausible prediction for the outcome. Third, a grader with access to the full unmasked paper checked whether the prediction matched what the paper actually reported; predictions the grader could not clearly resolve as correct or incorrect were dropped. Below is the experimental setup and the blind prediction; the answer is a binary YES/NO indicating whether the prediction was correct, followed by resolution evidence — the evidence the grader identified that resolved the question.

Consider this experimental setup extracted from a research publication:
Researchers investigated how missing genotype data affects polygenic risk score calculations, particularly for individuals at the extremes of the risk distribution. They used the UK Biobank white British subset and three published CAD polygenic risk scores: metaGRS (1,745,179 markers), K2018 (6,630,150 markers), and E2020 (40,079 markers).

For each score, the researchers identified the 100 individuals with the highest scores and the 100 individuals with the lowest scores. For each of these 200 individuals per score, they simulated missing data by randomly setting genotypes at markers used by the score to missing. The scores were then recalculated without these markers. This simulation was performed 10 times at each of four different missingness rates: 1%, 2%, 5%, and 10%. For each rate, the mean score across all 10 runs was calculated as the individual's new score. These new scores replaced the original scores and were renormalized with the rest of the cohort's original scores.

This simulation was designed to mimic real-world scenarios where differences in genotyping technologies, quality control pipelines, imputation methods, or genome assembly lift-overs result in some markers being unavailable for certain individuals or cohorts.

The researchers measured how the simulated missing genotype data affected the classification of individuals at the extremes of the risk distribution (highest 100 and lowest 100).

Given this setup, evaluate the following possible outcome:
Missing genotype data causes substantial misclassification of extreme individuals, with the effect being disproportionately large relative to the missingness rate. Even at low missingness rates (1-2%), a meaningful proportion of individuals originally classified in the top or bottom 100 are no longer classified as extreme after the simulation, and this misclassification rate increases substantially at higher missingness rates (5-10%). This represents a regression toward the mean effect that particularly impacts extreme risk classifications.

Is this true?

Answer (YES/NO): YES